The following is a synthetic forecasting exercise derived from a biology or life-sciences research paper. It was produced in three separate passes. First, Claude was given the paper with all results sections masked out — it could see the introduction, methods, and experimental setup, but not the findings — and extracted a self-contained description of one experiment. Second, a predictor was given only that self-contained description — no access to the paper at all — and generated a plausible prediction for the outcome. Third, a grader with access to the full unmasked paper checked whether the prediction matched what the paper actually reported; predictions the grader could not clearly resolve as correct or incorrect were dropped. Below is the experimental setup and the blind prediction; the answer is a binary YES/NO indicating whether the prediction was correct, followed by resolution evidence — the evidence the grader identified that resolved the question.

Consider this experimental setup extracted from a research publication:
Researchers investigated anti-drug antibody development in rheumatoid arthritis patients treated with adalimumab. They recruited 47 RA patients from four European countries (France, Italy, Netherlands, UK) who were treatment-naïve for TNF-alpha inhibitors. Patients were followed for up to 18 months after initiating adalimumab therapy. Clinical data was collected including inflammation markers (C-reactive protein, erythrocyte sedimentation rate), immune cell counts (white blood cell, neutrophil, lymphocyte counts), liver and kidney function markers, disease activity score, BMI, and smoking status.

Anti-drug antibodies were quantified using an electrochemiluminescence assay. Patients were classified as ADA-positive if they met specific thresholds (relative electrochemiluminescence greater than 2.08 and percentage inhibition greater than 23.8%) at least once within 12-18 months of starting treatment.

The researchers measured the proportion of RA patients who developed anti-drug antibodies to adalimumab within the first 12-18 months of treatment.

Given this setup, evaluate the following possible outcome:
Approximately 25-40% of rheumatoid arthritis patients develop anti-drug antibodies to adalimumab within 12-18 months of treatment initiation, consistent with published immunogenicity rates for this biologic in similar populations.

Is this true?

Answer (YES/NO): NO